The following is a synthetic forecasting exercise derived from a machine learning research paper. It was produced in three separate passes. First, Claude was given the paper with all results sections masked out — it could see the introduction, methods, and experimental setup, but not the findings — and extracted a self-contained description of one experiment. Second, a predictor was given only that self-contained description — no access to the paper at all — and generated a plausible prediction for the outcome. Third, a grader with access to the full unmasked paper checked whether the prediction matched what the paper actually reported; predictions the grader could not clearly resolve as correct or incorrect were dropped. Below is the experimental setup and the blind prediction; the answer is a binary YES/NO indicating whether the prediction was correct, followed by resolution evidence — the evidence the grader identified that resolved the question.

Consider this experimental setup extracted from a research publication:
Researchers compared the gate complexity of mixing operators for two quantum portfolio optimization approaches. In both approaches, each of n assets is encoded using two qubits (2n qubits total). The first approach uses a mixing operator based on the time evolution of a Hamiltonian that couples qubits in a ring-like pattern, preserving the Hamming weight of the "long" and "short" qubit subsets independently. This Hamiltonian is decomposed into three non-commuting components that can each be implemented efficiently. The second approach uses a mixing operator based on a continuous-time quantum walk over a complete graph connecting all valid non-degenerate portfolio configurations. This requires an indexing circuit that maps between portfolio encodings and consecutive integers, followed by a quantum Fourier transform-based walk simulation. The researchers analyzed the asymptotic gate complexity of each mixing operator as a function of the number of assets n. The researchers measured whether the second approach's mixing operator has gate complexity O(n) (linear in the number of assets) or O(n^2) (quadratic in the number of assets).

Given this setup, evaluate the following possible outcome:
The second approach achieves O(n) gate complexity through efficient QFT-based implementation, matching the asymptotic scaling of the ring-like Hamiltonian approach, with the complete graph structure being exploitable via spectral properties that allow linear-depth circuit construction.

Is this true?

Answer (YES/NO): NO